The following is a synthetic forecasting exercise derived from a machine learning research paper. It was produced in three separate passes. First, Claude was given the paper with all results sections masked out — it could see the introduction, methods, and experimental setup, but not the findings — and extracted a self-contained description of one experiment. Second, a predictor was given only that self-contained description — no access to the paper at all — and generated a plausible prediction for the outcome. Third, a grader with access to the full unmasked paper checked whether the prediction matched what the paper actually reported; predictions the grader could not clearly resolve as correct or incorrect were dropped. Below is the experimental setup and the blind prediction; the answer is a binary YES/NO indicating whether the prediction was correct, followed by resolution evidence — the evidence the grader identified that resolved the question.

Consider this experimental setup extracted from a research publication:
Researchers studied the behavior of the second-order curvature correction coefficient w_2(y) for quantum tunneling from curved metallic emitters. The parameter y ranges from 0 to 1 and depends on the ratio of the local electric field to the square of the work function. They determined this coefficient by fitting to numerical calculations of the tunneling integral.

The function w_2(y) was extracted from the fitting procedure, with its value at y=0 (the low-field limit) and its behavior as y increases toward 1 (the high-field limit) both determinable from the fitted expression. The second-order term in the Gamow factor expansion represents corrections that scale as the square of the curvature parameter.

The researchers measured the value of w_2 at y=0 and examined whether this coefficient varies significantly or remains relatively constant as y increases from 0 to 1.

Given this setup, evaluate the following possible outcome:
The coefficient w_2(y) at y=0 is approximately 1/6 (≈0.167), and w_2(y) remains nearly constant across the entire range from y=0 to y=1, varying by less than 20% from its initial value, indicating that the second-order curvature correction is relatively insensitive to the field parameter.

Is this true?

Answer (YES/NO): NO